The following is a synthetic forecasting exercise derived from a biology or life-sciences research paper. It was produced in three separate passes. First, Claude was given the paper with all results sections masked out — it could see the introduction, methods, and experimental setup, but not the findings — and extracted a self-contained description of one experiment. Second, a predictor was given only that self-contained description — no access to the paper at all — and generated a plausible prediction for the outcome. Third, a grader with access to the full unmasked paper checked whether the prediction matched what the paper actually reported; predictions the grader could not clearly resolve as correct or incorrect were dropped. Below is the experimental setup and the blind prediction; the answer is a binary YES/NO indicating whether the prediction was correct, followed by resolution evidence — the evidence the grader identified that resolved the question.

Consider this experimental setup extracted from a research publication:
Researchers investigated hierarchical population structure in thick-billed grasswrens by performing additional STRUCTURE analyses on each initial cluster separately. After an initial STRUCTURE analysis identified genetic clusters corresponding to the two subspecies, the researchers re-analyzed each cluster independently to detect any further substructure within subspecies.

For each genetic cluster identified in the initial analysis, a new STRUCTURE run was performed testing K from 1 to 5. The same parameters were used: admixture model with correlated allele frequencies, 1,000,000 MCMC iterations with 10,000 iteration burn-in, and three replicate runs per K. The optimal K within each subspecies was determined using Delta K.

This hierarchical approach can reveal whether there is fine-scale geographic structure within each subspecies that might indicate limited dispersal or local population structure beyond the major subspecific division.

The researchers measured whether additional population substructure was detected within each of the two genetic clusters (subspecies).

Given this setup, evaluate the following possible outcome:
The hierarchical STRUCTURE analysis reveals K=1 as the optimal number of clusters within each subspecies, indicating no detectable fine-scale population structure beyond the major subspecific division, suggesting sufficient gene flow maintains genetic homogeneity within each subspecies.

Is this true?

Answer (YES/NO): NO